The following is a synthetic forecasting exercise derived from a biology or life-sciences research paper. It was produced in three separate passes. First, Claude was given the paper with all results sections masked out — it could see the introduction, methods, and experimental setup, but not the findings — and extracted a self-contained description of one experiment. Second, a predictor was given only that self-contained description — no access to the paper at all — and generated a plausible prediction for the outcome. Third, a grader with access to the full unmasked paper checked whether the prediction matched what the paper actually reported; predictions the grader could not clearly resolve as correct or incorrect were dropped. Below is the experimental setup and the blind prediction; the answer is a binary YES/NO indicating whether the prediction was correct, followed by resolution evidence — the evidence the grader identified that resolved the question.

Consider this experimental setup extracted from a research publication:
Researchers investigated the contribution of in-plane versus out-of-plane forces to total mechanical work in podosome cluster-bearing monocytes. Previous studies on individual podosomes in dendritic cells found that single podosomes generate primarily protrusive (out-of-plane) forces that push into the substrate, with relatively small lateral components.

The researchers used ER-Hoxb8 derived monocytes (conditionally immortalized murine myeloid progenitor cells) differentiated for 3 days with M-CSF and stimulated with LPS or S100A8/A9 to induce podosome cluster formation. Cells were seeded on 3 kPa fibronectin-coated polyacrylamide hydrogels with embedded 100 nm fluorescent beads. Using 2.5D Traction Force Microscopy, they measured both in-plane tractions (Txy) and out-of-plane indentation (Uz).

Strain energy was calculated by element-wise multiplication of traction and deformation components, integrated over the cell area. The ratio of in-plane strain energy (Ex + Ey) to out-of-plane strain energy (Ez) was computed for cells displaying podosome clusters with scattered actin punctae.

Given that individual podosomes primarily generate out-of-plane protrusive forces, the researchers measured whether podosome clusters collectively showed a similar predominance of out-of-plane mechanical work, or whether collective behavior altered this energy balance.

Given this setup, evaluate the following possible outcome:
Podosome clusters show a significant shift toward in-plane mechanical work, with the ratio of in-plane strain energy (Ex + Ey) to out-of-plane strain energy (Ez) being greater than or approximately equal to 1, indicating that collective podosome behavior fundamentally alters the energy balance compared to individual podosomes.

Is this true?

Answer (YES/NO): YES